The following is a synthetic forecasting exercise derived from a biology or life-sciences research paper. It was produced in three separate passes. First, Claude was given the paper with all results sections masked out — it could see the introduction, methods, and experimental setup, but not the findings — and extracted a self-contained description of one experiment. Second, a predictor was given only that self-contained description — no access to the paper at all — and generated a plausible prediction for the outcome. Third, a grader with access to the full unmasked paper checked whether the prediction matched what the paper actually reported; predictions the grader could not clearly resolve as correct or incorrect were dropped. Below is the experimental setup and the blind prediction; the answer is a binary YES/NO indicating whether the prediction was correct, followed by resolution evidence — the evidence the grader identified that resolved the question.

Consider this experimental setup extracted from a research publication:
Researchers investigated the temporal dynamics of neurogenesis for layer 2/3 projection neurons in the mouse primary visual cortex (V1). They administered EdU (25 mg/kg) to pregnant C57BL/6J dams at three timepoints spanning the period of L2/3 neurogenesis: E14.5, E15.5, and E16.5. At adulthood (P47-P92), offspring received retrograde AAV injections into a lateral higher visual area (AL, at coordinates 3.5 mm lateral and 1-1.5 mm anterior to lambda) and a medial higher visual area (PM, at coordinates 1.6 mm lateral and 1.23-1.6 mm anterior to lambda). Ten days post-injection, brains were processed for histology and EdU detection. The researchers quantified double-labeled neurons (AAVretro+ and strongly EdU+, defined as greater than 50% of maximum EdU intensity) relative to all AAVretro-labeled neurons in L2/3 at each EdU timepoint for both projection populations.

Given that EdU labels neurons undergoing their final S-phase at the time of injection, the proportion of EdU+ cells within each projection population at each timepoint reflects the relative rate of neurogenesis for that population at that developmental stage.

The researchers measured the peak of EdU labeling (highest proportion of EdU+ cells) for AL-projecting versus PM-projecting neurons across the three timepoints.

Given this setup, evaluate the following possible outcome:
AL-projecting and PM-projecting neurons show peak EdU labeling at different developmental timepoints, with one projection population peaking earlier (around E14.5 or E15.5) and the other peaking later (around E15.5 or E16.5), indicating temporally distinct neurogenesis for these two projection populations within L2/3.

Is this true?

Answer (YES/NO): NO